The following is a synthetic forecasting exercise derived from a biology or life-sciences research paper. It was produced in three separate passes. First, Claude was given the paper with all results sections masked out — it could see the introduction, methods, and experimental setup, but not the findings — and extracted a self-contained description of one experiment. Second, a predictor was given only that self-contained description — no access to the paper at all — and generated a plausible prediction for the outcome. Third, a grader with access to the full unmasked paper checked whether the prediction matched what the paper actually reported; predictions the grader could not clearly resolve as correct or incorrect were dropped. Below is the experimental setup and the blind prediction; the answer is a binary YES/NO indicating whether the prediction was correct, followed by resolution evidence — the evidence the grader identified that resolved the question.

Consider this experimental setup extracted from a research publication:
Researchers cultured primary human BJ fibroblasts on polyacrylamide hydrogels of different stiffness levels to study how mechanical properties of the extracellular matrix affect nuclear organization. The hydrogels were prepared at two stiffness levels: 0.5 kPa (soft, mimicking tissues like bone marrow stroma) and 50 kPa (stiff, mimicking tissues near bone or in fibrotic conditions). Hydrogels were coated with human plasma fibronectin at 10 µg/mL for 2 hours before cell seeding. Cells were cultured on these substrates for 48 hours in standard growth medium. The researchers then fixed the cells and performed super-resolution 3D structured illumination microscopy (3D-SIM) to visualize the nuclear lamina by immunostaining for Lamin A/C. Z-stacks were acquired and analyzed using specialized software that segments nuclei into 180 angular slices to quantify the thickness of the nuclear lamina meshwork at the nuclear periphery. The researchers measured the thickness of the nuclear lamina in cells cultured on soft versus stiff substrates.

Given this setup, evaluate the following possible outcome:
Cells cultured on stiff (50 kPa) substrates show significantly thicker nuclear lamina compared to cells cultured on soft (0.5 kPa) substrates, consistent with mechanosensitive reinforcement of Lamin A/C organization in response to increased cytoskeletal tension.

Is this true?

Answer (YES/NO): YES